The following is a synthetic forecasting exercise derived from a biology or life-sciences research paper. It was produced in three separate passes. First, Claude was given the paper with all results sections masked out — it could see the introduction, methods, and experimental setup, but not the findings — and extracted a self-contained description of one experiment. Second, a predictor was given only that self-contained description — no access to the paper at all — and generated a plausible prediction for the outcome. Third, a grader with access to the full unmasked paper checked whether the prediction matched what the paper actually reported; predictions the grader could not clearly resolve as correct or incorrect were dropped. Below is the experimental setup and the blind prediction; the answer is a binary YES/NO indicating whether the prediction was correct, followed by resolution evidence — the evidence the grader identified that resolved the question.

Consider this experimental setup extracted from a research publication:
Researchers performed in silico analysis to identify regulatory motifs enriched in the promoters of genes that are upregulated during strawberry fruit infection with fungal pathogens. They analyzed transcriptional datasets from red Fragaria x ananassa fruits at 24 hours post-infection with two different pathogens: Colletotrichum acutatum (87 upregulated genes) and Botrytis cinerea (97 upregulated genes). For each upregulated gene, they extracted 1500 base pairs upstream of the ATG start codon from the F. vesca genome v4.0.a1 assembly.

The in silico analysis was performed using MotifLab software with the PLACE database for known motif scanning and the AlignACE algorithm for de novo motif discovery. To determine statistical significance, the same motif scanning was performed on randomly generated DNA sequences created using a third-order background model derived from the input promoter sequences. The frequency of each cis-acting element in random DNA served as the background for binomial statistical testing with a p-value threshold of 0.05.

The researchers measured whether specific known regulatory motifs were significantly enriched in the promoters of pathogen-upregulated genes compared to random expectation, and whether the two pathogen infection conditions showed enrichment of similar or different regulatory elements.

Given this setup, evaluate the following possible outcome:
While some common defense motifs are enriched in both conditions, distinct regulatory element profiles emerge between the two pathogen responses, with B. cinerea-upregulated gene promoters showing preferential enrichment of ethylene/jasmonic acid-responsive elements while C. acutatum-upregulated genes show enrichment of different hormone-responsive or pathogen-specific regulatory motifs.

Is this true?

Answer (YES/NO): NO